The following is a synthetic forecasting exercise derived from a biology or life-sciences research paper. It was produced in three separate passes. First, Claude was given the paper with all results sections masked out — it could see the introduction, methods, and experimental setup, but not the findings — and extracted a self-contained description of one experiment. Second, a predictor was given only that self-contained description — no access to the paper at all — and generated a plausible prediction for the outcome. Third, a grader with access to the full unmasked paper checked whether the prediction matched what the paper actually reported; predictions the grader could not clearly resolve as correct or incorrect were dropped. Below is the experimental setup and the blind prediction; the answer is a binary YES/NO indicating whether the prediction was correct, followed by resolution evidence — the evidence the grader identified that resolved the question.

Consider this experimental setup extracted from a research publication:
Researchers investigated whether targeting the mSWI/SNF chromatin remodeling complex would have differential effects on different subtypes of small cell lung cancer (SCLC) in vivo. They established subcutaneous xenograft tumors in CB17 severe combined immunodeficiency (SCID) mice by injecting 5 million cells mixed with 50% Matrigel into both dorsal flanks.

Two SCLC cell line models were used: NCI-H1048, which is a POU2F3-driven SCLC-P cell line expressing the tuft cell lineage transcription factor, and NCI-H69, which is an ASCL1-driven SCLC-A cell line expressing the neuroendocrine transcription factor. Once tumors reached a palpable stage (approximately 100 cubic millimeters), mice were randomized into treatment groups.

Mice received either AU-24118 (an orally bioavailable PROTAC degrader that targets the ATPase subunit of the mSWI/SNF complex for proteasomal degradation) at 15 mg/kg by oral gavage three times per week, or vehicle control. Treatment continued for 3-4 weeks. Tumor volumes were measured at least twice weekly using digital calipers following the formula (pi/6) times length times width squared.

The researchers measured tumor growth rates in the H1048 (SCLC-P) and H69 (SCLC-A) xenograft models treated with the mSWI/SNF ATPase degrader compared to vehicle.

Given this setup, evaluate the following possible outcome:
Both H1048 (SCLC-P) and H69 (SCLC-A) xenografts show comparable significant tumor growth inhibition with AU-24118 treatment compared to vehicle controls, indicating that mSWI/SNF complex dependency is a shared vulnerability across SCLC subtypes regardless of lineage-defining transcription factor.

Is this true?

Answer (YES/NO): NO